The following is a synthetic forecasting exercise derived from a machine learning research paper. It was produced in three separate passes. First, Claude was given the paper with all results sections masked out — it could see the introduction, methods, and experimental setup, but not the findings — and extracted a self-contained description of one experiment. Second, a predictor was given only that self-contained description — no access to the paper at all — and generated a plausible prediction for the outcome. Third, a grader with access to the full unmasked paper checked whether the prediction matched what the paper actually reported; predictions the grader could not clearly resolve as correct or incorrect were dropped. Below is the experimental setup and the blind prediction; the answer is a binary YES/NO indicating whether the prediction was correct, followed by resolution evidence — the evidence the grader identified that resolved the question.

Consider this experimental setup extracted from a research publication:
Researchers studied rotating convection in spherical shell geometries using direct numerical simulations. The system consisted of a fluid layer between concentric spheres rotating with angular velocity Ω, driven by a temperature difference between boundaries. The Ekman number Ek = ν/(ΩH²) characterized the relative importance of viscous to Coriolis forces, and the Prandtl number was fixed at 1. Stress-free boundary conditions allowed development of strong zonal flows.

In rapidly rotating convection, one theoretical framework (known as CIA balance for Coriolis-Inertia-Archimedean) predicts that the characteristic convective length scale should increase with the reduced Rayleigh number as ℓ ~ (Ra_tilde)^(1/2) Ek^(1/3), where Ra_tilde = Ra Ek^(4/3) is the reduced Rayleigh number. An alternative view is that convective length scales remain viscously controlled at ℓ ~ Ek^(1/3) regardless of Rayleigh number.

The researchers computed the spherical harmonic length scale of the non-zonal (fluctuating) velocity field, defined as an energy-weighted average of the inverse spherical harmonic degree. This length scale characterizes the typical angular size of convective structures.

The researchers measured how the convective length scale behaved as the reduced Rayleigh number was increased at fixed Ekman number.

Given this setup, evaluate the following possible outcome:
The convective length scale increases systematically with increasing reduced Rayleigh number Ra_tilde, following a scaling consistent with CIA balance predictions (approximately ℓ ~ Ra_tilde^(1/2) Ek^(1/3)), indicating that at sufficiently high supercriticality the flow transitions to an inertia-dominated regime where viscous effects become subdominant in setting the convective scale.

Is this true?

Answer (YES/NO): NO